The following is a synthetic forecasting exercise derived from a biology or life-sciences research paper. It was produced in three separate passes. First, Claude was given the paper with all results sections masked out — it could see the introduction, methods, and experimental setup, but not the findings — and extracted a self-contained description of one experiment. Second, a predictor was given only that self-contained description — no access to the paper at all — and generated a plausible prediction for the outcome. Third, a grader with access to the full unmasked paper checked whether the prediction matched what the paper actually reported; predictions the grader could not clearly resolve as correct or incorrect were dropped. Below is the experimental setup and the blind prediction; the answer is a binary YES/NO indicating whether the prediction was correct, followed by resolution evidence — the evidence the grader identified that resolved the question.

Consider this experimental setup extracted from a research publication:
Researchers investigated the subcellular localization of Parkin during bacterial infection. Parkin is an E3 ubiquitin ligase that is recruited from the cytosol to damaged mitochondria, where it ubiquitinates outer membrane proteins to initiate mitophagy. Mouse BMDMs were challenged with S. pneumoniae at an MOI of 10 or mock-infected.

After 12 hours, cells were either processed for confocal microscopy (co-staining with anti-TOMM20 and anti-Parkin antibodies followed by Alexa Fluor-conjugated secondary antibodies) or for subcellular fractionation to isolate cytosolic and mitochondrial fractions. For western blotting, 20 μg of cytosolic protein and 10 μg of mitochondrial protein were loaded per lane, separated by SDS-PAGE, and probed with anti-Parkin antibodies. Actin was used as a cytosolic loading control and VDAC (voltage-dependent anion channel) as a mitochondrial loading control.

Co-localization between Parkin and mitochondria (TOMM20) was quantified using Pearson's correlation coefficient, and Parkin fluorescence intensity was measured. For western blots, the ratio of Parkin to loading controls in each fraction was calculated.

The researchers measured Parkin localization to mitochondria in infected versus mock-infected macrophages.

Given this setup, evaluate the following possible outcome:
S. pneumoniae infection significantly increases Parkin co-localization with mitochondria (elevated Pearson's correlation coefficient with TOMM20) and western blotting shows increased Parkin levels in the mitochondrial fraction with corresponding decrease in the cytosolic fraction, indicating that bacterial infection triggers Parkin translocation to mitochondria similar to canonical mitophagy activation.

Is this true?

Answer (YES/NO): NO